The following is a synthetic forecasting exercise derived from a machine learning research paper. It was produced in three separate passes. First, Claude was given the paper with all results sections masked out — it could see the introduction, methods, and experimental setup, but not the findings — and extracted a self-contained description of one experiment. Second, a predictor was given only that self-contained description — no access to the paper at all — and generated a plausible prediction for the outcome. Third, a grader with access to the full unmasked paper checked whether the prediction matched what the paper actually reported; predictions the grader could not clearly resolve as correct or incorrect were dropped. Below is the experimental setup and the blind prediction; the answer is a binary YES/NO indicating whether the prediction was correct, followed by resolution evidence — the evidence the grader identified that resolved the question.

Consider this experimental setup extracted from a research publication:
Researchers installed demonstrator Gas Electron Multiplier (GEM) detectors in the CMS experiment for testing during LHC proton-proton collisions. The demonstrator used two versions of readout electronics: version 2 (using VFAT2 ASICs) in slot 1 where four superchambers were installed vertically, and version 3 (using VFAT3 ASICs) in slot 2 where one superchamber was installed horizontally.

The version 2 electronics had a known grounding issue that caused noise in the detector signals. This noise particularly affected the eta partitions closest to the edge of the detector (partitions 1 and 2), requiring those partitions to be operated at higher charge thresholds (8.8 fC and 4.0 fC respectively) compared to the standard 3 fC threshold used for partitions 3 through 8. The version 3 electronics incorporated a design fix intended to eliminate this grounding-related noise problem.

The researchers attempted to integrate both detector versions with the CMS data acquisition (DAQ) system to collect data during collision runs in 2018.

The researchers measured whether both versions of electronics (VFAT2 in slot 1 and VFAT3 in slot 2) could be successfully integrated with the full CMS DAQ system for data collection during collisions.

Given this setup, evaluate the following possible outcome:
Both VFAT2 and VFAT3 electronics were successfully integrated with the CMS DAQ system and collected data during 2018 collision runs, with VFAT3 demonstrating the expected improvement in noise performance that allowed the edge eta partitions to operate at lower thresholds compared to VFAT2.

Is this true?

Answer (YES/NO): NO